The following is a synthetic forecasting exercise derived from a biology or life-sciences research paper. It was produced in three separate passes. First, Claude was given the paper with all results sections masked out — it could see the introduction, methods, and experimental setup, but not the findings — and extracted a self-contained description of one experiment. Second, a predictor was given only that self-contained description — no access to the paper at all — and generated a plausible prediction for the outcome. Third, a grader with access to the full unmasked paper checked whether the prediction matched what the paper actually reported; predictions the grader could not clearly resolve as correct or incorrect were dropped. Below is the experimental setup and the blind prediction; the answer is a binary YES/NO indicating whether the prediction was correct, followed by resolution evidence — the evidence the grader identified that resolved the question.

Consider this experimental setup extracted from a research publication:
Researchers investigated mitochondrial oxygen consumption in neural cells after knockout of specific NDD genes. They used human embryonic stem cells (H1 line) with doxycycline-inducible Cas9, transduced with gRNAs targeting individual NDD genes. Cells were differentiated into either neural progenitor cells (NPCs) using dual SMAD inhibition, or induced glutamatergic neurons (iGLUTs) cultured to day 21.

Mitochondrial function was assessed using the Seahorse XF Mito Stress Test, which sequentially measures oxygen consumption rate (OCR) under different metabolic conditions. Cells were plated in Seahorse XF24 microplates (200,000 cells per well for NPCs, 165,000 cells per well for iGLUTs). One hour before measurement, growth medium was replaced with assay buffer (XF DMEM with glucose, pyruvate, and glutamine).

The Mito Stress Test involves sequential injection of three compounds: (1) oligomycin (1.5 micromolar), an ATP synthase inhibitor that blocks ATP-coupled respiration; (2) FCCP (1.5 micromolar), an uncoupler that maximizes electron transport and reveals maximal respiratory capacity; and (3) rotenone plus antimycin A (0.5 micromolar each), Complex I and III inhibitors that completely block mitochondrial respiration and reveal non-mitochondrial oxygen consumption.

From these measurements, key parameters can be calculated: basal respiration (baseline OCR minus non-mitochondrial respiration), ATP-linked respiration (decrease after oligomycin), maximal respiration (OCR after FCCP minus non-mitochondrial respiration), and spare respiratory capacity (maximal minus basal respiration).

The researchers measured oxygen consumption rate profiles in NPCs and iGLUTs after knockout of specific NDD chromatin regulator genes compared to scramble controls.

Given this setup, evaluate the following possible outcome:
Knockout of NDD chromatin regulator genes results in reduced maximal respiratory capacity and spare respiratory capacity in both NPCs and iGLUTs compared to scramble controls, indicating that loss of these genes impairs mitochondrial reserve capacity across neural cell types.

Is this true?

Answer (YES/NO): NO